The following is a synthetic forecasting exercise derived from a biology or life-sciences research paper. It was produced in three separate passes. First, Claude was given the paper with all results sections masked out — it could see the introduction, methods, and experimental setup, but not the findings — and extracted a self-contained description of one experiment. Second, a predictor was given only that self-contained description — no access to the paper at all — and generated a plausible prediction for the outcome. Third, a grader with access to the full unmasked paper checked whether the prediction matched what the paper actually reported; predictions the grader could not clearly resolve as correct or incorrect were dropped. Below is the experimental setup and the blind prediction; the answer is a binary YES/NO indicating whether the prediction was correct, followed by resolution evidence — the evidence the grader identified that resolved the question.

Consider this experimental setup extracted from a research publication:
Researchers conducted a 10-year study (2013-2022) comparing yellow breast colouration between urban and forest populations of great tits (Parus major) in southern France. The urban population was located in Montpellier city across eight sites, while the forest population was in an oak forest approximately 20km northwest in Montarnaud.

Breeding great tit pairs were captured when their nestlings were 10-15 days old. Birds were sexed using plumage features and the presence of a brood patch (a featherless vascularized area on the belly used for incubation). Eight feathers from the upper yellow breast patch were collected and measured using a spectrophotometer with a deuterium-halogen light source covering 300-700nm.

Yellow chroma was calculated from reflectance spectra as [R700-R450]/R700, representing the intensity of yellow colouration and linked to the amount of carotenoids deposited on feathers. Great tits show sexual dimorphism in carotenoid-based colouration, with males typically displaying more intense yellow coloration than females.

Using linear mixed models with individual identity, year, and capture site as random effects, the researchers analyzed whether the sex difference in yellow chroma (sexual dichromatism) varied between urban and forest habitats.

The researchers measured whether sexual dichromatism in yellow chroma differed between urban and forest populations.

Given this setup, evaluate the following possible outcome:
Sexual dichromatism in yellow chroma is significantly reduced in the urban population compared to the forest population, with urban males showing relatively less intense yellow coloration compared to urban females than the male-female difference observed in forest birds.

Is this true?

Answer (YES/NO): NO